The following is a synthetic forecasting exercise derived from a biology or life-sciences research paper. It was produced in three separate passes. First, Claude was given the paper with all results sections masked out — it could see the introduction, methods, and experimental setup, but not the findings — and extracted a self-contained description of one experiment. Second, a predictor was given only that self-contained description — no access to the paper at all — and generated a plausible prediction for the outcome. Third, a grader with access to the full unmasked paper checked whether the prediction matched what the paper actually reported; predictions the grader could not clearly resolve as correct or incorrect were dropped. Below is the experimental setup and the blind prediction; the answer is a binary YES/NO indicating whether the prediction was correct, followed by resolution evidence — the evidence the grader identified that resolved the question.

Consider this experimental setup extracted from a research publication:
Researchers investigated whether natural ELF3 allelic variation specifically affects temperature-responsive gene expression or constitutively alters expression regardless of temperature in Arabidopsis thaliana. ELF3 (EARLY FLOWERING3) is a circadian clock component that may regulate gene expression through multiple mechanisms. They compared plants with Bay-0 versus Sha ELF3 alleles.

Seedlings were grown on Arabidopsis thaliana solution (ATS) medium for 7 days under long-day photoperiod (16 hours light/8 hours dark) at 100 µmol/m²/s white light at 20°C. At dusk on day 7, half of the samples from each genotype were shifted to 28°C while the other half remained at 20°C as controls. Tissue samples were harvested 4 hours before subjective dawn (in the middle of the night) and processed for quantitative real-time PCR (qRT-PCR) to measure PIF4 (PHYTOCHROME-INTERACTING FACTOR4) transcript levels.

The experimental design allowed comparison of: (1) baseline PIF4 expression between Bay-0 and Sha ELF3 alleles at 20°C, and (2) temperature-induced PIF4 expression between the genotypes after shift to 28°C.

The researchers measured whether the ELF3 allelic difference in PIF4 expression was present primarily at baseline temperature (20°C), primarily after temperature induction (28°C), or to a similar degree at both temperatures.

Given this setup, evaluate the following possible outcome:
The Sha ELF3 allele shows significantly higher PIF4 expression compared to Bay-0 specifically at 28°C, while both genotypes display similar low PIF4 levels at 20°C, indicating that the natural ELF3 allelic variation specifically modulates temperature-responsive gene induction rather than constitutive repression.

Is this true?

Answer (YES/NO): YES